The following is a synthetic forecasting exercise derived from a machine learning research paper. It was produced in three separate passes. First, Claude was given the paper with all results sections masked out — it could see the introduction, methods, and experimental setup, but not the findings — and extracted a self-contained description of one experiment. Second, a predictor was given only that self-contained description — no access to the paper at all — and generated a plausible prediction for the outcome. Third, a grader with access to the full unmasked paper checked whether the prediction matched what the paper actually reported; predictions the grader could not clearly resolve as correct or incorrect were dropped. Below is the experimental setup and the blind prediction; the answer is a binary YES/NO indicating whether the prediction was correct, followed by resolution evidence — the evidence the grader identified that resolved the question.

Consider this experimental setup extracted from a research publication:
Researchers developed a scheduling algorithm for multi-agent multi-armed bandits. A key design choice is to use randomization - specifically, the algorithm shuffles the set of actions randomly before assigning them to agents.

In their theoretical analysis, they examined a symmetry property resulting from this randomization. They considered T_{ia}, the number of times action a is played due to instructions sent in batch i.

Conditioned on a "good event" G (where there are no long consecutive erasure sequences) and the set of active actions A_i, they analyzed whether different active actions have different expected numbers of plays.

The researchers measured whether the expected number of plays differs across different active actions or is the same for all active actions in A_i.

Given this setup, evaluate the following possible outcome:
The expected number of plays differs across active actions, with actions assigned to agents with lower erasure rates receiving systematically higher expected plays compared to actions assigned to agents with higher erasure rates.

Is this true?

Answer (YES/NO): NO